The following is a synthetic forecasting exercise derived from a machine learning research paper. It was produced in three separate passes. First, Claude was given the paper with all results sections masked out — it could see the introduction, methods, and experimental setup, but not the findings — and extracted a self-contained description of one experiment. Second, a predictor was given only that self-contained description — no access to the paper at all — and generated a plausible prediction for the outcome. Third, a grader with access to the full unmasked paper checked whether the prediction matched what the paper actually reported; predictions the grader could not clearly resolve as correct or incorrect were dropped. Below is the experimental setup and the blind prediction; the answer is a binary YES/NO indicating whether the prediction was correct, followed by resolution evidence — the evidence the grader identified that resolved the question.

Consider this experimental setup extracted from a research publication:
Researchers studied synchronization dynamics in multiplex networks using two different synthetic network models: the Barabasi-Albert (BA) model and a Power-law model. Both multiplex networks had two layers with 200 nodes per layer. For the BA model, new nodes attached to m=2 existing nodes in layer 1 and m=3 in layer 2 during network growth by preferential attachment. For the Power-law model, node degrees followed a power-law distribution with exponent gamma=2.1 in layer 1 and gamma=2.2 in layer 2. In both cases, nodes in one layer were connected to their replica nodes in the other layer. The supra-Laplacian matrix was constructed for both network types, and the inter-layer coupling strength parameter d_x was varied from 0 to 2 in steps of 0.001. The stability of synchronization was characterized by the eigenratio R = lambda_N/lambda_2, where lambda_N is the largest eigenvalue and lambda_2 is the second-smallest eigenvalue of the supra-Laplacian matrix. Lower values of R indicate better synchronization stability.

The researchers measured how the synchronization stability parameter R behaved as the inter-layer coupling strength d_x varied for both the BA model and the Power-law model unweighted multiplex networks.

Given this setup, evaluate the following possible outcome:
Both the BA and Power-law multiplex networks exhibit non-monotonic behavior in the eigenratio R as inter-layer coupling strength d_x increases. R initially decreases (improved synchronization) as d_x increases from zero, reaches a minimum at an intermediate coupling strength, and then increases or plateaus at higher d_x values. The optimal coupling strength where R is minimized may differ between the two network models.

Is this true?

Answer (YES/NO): YES